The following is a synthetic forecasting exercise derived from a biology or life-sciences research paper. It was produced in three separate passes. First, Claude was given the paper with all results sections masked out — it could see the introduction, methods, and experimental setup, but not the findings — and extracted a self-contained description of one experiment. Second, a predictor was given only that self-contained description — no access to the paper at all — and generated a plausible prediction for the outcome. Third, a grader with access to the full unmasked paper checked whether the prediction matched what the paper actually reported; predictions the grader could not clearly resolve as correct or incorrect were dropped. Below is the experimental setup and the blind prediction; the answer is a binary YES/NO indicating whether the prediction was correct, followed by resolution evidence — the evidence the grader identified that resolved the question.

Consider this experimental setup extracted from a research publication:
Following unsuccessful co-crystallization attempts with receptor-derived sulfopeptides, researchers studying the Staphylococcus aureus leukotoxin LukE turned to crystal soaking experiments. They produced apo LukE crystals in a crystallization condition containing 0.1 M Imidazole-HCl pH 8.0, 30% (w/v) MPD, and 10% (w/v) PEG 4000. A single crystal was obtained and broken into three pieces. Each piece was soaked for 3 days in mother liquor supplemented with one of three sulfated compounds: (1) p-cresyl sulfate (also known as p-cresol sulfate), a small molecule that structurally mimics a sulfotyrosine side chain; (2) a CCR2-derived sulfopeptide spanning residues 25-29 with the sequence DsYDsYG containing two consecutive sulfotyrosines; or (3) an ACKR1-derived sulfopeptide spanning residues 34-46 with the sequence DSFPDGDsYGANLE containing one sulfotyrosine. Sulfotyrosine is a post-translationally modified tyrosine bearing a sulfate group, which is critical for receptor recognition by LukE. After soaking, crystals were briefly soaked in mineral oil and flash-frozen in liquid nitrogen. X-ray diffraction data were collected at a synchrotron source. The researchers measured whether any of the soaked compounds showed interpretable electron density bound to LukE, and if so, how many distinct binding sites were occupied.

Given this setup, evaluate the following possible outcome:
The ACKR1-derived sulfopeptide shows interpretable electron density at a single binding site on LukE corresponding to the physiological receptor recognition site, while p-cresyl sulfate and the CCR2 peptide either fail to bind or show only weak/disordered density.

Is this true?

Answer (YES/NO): NO